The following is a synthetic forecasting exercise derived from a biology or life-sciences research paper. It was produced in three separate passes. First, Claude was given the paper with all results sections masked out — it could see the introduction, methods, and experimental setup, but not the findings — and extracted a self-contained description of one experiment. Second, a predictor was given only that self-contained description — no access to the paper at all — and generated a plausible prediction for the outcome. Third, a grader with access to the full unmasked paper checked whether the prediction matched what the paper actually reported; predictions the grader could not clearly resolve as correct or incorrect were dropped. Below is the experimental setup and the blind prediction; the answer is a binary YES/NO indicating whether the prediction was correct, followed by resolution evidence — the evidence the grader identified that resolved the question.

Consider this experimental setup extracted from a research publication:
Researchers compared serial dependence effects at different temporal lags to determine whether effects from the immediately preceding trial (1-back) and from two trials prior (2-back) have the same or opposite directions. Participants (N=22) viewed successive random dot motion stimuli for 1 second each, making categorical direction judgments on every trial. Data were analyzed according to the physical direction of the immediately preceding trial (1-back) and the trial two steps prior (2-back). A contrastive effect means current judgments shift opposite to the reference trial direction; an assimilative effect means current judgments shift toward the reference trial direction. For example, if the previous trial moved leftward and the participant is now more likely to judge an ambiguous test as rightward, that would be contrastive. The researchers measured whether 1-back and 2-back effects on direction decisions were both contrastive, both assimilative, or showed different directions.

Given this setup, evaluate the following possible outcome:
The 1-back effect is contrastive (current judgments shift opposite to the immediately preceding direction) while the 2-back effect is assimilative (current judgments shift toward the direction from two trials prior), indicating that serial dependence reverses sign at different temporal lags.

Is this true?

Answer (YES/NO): YES